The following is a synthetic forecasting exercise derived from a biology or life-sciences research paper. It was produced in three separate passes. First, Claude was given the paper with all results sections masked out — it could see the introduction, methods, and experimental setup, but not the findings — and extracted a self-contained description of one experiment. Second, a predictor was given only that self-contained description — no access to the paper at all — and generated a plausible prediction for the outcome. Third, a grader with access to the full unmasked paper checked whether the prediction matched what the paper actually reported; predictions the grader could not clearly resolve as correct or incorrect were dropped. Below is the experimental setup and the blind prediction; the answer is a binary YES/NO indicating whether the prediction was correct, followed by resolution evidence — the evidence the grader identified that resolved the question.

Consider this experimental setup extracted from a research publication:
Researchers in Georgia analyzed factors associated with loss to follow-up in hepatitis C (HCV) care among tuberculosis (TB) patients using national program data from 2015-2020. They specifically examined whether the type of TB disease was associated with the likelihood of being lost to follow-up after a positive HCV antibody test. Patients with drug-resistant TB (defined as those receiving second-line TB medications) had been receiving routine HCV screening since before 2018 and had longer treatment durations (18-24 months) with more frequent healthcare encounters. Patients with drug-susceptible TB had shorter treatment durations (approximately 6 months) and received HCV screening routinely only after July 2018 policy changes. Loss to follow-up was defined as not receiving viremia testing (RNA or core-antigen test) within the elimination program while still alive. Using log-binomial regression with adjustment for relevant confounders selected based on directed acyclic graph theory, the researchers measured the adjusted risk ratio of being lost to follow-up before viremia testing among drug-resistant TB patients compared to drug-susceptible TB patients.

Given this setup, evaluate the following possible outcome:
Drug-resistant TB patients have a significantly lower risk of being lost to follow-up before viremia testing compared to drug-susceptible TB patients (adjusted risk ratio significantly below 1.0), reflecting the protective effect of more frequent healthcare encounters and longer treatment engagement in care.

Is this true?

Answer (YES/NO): NO